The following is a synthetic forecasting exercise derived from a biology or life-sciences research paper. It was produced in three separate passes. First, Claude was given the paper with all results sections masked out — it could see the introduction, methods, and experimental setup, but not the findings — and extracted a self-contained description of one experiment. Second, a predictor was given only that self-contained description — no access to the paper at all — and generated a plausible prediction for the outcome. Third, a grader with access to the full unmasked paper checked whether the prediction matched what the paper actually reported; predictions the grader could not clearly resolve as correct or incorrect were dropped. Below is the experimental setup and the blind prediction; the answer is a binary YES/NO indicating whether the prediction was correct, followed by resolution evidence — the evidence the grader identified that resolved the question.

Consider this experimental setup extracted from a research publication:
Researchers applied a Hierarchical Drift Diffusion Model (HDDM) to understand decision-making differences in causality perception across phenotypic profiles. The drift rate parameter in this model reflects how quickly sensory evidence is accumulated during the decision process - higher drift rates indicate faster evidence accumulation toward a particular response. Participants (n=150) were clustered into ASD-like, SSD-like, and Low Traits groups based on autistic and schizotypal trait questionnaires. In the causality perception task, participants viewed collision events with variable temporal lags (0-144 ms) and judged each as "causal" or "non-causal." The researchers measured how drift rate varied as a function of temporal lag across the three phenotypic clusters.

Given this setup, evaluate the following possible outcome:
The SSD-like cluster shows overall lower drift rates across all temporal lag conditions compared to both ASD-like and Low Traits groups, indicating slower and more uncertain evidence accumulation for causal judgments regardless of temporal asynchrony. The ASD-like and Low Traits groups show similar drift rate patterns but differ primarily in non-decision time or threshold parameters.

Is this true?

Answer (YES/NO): NO